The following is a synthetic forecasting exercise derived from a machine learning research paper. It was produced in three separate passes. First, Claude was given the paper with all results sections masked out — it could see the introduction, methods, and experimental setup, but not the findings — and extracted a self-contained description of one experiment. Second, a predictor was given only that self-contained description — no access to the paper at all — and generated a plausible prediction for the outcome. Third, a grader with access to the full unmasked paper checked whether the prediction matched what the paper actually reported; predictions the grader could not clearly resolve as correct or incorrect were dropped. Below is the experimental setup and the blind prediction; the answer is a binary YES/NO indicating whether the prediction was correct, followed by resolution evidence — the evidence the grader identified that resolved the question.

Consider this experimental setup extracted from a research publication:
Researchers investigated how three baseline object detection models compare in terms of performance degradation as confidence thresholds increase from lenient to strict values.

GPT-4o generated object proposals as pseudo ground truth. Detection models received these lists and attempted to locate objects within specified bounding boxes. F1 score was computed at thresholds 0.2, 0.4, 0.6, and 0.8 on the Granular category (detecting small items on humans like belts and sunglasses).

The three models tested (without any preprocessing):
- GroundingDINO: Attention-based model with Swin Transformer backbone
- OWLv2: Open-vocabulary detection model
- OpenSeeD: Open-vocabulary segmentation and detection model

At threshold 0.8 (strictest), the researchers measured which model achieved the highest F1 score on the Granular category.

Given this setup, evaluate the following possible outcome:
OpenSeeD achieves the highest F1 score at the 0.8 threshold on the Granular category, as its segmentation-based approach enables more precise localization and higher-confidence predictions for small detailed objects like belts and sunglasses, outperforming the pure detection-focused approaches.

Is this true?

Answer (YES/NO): YES